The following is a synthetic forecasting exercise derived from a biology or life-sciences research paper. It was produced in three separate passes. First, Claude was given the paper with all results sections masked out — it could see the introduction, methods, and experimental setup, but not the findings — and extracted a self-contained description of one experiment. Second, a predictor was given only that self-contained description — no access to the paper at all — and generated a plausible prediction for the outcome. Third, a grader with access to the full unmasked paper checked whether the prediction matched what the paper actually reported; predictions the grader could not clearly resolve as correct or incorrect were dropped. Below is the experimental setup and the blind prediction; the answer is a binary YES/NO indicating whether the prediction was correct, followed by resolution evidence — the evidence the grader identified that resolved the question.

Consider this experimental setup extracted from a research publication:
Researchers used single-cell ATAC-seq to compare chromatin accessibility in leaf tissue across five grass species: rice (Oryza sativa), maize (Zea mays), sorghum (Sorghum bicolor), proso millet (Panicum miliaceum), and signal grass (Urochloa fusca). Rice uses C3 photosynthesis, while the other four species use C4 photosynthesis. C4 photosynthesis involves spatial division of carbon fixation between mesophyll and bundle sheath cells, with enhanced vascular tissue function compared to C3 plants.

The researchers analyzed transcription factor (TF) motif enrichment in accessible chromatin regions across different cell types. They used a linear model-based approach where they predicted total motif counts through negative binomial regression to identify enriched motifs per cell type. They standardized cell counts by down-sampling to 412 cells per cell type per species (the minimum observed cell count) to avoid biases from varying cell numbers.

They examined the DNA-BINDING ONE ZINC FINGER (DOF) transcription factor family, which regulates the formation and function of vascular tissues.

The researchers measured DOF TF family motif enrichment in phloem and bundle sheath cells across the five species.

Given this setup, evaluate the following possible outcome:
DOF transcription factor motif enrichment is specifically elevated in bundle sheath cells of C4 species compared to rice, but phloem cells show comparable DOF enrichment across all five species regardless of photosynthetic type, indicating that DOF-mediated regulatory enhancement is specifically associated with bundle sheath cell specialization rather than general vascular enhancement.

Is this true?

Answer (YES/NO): NO